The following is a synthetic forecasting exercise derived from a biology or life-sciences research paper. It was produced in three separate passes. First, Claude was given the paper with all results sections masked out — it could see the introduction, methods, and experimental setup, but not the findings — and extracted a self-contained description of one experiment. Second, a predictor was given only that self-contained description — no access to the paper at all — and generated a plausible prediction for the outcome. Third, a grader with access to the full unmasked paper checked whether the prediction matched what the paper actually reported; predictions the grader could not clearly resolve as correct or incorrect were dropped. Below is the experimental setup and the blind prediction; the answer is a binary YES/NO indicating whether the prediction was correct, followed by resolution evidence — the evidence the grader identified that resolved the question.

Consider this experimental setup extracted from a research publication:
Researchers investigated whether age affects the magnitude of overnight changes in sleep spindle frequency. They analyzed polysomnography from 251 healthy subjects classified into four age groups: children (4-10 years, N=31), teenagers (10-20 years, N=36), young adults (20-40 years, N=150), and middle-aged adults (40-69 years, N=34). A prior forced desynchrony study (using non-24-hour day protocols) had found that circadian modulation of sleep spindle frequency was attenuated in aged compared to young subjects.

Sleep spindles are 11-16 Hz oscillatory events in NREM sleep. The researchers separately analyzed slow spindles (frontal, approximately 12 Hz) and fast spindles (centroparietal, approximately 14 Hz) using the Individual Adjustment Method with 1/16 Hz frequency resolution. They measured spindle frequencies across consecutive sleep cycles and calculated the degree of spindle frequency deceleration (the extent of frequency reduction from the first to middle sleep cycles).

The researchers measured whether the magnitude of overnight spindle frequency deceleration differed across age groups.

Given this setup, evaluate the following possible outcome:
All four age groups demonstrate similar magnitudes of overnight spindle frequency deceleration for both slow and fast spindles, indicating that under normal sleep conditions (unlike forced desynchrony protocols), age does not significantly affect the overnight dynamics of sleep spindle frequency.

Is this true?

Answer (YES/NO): NO